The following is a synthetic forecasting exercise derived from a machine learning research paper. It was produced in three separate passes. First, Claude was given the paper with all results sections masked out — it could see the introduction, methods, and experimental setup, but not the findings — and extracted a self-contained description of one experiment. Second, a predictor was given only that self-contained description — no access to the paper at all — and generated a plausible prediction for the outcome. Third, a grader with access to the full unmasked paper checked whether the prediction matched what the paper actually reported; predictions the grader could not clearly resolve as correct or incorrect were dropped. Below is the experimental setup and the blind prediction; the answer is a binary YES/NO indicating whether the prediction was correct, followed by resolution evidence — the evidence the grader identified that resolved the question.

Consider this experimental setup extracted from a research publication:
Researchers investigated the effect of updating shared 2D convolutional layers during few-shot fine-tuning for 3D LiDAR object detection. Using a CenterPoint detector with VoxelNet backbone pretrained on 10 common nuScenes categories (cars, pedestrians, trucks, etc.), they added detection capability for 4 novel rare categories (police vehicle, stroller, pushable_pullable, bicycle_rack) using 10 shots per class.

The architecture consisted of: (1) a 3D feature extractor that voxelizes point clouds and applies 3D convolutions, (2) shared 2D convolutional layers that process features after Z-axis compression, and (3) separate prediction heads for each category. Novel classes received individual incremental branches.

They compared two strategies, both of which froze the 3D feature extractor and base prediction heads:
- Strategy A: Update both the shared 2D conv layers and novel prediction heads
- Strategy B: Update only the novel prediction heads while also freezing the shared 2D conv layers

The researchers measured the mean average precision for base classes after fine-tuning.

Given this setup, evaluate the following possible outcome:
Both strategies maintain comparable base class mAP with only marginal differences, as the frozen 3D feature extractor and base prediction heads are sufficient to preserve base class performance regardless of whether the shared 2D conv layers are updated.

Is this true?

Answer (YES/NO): NO